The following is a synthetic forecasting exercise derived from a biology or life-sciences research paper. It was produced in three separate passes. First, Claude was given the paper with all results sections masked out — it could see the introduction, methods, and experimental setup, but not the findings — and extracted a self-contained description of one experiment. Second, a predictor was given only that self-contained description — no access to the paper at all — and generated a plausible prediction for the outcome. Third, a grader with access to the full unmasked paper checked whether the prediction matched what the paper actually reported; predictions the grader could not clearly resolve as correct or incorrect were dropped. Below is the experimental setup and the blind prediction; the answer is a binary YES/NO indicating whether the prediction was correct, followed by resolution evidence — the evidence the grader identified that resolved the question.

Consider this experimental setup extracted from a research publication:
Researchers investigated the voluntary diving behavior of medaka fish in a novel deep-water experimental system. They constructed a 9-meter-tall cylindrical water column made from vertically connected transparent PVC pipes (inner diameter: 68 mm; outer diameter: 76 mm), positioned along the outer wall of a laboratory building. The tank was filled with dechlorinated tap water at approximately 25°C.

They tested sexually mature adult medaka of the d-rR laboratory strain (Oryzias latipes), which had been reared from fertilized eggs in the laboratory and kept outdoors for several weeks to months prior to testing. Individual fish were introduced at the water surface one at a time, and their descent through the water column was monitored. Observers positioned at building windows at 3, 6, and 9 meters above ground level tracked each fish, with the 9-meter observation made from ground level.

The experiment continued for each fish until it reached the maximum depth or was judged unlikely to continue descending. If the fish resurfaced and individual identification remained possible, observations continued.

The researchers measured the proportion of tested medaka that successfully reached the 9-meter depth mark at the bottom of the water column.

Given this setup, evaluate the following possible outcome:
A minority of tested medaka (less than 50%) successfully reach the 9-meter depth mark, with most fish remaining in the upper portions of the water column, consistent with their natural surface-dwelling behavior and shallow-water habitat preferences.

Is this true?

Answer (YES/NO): NO